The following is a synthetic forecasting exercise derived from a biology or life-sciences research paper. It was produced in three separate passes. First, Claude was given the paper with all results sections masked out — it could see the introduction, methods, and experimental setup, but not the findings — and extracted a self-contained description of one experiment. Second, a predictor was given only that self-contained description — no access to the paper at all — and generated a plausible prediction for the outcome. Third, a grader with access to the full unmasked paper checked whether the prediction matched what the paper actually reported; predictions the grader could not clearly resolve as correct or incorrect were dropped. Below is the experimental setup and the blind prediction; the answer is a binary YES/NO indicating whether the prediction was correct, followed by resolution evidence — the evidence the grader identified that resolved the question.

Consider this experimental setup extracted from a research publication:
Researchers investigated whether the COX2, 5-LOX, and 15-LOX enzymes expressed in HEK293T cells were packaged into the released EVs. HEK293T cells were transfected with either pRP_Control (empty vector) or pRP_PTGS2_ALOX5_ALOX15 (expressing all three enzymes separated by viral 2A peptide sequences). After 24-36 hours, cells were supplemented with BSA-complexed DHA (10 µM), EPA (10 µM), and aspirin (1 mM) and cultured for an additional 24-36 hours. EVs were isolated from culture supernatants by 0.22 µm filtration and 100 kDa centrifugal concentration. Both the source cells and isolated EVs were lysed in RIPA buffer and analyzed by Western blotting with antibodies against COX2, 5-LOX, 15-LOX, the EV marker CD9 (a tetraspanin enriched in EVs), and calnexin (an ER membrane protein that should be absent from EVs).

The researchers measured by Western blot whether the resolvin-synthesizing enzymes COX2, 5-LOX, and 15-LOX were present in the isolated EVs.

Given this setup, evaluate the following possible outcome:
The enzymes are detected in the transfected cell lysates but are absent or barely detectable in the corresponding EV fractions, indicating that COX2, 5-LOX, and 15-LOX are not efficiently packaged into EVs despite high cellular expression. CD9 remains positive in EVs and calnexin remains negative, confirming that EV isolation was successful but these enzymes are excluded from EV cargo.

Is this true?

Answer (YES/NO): YES